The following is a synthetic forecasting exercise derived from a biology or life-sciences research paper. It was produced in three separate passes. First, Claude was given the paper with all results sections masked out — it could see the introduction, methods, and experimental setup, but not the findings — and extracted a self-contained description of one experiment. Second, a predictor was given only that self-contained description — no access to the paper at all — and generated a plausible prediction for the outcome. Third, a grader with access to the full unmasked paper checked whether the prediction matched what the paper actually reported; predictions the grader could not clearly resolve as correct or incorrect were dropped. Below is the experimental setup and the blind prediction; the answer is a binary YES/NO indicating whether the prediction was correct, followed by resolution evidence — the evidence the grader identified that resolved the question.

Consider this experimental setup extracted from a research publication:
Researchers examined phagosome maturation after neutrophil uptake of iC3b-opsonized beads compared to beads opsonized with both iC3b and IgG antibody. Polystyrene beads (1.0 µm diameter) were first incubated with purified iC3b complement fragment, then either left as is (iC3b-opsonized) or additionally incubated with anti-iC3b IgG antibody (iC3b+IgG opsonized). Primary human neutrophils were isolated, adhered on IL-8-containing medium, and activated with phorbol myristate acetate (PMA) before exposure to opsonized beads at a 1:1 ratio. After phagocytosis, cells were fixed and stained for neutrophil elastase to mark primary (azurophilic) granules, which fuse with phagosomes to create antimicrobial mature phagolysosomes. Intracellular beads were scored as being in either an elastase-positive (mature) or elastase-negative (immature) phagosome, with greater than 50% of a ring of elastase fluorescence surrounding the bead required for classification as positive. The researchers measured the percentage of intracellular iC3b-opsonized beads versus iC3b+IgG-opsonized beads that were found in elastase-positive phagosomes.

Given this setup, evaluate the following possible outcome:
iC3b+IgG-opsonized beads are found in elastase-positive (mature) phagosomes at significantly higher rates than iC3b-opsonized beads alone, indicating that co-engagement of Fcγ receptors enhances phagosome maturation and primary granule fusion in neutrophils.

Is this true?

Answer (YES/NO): YES